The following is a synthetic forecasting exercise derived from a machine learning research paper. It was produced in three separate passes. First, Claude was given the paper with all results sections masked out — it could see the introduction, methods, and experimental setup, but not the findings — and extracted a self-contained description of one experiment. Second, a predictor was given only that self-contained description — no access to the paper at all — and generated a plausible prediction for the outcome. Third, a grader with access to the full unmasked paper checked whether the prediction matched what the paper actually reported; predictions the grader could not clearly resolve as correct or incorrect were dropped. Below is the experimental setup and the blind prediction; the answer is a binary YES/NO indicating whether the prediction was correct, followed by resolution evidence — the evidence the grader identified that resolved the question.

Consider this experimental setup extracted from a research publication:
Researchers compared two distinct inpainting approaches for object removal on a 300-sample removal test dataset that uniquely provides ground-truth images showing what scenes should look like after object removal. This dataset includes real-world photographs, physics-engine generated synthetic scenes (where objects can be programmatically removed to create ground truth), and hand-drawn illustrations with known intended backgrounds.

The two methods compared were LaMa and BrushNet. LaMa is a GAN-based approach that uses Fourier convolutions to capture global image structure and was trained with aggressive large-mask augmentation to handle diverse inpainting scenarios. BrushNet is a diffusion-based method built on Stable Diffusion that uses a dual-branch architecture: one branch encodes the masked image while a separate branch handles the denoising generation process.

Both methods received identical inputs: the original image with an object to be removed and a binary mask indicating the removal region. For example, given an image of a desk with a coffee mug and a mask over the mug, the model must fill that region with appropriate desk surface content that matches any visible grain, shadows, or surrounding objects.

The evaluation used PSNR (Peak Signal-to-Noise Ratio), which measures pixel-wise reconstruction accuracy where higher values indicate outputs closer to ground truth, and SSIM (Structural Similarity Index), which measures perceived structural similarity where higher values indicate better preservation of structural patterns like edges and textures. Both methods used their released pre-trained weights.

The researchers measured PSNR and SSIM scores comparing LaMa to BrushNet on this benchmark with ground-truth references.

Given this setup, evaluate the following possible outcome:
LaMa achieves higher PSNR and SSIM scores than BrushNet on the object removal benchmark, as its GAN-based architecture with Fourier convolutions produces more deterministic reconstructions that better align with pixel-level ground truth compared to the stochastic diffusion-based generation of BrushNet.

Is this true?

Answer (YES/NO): YES